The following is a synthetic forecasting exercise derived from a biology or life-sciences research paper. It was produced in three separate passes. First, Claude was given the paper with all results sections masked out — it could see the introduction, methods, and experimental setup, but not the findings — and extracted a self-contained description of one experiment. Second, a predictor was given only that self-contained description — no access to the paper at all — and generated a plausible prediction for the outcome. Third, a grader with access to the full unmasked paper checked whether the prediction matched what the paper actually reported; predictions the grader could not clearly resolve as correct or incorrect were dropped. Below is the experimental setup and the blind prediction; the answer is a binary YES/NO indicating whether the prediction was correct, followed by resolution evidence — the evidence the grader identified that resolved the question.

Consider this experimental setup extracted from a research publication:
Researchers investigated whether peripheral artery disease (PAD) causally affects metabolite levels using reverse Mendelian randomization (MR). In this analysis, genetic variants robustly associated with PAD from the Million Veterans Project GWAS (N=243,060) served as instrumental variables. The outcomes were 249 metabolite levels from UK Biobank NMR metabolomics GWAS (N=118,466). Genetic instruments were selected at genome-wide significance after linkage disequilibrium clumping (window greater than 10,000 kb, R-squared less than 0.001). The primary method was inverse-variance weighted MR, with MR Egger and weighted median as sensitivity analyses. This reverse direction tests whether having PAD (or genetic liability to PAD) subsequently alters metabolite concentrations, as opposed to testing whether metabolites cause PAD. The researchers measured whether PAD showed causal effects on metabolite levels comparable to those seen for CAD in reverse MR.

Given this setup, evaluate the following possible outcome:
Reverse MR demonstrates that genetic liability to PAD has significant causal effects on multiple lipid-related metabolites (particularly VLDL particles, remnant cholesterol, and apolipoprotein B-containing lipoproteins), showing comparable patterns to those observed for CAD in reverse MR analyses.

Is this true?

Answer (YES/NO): NO